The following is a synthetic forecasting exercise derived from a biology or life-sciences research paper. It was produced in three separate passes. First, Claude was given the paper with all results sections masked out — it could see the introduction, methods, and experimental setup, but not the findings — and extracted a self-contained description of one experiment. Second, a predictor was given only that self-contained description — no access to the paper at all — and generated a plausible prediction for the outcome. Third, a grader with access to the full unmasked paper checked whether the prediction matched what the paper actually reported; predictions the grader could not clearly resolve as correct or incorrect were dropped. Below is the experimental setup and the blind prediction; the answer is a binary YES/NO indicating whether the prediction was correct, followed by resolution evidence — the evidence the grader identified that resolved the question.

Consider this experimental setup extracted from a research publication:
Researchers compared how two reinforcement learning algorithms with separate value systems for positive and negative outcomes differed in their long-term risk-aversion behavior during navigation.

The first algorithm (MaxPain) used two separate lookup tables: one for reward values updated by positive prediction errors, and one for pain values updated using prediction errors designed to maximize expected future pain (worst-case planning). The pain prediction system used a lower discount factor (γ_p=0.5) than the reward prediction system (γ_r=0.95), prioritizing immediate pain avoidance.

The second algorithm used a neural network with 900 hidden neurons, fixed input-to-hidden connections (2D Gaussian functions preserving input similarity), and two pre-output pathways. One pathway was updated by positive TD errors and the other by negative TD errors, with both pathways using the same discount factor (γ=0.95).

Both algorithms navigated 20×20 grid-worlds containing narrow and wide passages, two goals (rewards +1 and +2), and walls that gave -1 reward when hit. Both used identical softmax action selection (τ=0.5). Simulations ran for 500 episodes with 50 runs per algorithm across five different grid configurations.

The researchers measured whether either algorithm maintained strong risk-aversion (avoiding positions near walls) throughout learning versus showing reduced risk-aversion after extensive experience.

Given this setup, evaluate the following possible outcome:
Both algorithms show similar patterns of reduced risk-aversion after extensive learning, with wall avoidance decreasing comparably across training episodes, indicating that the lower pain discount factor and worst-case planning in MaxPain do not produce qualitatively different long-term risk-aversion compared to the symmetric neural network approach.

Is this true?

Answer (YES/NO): NO